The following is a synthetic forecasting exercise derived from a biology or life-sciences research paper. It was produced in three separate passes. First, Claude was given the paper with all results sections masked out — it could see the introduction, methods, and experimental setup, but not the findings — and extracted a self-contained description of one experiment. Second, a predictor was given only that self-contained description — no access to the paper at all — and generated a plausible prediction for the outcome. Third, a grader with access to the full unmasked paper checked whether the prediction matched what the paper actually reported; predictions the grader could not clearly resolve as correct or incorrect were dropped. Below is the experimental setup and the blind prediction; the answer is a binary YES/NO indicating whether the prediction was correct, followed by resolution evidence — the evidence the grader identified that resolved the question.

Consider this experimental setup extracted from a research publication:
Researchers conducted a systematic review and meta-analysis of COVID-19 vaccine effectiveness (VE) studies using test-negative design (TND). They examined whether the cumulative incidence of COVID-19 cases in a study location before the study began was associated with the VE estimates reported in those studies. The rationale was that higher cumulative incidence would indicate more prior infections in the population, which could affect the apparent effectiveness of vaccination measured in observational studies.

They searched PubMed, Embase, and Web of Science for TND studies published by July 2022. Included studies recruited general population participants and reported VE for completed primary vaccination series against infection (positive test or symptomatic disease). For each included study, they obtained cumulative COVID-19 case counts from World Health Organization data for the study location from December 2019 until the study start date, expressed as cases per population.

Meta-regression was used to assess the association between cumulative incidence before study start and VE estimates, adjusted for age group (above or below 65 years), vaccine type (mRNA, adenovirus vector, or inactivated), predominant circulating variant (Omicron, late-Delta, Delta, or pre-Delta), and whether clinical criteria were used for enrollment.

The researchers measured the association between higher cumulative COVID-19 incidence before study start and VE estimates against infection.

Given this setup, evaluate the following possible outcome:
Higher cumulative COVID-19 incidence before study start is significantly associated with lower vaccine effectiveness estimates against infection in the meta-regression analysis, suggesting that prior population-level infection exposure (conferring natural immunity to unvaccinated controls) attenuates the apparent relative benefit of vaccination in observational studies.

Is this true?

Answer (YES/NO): YES